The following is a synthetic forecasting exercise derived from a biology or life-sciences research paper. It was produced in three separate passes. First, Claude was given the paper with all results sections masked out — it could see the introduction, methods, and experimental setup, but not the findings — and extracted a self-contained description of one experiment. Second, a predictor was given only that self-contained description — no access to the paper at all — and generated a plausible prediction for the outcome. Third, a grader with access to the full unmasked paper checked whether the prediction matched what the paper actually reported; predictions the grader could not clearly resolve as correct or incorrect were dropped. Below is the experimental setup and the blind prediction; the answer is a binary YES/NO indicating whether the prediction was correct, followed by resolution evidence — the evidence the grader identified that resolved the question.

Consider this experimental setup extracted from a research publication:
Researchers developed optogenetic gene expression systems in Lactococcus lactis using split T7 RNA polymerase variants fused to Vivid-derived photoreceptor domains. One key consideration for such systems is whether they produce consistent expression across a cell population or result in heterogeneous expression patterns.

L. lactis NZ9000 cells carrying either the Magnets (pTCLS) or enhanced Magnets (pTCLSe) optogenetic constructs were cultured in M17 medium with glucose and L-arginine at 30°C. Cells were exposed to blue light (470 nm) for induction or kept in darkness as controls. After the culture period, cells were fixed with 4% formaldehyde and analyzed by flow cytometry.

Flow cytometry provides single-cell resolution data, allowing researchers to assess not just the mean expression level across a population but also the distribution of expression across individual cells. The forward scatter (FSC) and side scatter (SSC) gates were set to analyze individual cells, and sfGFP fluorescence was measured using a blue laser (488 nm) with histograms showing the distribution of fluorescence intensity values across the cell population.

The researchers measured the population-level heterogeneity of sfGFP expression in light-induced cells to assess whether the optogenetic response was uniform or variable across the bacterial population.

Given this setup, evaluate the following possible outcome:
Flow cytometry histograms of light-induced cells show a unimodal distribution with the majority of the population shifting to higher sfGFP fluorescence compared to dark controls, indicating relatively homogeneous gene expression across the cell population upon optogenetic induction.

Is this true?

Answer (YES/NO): NO